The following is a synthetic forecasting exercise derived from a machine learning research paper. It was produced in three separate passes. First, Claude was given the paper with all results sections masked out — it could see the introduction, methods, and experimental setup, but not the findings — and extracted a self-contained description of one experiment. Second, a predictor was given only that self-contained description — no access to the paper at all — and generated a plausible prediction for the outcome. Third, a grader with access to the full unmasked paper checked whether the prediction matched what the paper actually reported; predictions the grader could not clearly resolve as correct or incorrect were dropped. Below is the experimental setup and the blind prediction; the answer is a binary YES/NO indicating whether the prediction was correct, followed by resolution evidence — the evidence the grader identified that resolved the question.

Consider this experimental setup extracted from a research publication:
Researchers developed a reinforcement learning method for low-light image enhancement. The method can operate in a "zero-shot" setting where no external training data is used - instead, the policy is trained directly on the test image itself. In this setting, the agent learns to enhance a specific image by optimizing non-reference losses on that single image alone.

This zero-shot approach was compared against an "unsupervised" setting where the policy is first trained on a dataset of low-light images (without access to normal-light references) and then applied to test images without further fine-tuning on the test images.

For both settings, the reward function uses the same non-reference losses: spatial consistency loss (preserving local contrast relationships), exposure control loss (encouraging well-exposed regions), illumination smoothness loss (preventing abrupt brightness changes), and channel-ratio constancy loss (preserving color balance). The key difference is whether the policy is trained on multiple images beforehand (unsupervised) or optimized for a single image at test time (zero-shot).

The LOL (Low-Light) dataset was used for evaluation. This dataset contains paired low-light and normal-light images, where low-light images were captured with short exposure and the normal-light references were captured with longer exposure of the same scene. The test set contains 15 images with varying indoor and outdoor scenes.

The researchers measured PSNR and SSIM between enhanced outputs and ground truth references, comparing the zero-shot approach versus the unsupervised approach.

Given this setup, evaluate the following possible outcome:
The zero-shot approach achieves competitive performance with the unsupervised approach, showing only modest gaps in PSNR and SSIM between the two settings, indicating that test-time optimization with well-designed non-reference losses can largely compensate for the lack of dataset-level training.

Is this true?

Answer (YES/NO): YES